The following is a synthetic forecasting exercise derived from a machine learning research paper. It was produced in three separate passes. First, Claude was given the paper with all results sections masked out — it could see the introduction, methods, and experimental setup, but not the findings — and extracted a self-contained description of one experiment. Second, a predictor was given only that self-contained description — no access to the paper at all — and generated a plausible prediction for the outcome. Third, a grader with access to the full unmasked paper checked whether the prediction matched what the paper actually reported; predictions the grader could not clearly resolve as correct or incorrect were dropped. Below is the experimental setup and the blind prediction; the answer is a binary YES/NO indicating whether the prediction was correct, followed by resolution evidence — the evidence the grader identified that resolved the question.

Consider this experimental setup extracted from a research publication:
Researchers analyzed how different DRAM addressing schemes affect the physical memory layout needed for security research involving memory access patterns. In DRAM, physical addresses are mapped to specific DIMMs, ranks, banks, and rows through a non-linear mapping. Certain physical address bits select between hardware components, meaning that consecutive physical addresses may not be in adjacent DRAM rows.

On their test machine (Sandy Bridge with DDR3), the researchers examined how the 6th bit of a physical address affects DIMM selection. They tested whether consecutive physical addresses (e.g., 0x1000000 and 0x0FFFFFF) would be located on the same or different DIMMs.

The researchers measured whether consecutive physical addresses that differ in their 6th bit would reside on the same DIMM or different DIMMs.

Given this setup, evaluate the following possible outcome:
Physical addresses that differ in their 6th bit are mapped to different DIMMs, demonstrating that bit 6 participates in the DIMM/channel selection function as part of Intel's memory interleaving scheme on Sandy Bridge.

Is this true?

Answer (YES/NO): YES